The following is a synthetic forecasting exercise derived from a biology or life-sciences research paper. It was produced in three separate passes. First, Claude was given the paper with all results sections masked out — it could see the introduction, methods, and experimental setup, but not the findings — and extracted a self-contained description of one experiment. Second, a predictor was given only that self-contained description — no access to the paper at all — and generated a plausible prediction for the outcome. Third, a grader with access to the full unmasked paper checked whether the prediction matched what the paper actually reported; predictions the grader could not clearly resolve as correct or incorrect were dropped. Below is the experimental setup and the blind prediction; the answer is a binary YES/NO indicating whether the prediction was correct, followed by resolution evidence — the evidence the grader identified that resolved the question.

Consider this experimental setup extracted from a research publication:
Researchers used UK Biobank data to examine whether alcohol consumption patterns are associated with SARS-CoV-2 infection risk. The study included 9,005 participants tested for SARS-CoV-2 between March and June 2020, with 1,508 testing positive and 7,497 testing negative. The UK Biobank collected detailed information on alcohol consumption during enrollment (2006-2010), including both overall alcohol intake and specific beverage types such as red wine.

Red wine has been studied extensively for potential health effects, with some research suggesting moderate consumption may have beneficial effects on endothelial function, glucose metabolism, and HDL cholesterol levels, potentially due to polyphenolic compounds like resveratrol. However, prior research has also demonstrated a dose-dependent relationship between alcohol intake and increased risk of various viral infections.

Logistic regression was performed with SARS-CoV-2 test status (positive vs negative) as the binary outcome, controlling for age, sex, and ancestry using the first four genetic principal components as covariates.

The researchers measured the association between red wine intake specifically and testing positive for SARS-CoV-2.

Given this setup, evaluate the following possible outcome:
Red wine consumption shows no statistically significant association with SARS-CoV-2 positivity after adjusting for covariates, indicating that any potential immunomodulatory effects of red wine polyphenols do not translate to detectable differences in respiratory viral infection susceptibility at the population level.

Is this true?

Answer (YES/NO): NO